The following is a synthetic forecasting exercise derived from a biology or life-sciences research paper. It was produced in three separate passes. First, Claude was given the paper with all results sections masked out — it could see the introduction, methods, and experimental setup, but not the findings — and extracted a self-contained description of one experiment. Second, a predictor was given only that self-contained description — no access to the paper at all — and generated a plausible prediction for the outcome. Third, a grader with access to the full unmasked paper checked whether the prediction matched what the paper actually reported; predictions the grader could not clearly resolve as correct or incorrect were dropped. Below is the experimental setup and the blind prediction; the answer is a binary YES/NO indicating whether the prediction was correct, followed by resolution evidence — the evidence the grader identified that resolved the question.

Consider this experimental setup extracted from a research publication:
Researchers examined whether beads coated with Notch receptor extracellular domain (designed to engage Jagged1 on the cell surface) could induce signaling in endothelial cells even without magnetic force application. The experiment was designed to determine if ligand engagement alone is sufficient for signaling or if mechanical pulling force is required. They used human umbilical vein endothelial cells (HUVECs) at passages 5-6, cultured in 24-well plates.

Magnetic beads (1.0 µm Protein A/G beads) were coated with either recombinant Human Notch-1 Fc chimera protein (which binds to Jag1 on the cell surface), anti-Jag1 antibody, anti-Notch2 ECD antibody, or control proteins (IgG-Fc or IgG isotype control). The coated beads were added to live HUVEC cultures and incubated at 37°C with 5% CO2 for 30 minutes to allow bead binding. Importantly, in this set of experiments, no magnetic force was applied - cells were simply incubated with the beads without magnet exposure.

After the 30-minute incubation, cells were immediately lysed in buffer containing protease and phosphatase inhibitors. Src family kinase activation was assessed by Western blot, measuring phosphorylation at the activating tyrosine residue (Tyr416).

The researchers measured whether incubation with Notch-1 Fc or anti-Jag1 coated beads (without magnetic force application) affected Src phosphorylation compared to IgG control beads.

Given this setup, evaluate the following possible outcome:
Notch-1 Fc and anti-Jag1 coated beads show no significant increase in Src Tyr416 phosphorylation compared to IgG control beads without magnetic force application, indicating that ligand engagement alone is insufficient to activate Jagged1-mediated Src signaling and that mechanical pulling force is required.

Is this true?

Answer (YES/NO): NO